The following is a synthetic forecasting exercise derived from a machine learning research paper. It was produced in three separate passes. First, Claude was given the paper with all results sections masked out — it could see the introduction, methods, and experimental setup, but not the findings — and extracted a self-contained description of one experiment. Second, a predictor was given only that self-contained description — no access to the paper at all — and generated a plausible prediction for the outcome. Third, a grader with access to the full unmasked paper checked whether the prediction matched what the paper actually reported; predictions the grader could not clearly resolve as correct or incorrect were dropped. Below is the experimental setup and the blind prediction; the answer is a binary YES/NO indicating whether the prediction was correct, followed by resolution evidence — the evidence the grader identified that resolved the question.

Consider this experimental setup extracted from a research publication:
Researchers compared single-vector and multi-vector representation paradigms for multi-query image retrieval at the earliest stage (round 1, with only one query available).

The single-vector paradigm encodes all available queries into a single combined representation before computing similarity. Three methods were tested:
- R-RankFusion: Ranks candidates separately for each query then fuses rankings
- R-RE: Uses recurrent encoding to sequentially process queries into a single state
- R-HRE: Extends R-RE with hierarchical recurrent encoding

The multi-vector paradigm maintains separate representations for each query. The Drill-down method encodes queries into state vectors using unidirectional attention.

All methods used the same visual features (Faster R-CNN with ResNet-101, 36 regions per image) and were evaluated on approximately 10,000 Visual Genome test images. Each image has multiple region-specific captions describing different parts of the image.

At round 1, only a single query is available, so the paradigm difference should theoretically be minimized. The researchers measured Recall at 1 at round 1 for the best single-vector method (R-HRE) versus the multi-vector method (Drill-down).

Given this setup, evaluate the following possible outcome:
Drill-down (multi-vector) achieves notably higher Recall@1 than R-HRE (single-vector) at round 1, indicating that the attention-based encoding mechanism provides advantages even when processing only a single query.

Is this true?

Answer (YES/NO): NO